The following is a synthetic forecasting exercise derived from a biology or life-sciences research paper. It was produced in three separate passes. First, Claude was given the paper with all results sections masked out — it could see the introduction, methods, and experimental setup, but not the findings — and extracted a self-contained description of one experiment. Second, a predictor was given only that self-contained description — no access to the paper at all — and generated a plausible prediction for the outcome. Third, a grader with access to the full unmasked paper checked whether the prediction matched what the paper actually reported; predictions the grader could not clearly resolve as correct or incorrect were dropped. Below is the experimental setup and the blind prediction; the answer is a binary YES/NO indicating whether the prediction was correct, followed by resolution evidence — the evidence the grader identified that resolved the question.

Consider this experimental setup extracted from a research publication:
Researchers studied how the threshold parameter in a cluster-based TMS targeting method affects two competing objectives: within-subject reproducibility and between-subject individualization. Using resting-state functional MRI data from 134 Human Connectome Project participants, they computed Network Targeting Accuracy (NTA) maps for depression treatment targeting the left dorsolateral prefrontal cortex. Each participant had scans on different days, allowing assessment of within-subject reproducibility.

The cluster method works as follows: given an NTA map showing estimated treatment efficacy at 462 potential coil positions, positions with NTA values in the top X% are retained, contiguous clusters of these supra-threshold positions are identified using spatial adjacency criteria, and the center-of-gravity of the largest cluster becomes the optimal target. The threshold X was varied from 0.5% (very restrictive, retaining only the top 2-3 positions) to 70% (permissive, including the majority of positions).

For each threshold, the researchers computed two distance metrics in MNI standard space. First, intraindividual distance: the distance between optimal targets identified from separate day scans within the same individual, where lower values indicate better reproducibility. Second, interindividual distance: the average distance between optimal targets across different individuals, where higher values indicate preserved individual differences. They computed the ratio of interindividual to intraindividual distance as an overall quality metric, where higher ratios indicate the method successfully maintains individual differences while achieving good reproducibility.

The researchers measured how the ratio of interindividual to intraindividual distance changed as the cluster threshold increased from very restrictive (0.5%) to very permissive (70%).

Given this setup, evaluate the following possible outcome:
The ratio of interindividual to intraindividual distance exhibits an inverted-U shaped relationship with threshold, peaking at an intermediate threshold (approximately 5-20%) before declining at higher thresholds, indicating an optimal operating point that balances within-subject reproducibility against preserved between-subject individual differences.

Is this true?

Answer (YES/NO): NO